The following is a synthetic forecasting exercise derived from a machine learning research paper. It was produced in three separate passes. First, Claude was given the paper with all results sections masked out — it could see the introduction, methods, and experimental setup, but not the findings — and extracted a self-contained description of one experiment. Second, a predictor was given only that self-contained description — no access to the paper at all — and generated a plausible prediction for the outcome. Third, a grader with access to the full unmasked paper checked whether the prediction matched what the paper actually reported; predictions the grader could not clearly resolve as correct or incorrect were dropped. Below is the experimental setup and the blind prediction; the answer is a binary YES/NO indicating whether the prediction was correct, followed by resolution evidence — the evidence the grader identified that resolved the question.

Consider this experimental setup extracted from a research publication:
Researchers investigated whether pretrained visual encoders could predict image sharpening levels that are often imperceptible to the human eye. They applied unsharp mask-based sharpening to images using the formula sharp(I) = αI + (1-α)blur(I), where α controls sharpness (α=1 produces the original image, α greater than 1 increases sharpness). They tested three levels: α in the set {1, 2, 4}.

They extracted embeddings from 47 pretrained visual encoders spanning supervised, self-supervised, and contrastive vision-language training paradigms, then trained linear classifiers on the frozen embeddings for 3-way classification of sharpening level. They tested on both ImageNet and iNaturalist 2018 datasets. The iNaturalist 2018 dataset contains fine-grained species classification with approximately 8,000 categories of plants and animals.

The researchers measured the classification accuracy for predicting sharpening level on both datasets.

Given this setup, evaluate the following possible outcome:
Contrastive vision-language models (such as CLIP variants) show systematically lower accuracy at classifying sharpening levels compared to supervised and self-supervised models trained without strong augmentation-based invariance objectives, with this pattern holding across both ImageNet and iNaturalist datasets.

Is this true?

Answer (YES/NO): NO